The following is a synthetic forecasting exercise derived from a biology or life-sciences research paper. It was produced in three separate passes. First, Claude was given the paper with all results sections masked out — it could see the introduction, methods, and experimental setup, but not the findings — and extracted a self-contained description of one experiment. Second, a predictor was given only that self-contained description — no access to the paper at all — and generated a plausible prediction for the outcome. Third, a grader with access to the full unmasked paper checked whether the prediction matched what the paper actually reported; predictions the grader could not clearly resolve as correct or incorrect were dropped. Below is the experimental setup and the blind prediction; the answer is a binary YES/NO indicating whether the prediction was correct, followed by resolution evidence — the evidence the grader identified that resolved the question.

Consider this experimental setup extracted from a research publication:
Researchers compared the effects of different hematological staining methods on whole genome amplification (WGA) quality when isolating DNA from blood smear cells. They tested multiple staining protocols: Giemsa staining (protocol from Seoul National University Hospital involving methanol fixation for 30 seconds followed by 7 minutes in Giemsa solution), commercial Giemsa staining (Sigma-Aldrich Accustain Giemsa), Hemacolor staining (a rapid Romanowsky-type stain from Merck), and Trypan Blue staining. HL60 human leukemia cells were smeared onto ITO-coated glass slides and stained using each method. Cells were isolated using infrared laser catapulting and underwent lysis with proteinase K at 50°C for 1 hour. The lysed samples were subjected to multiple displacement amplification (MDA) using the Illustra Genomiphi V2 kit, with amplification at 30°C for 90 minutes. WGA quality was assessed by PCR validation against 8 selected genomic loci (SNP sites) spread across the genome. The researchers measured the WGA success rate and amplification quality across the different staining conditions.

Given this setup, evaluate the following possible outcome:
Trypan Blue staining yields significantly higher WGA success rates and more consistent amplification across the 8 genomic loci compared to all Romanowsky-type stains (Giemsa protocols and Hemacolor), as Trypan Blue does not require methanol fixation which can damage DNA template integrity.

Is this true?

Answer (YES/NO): NO